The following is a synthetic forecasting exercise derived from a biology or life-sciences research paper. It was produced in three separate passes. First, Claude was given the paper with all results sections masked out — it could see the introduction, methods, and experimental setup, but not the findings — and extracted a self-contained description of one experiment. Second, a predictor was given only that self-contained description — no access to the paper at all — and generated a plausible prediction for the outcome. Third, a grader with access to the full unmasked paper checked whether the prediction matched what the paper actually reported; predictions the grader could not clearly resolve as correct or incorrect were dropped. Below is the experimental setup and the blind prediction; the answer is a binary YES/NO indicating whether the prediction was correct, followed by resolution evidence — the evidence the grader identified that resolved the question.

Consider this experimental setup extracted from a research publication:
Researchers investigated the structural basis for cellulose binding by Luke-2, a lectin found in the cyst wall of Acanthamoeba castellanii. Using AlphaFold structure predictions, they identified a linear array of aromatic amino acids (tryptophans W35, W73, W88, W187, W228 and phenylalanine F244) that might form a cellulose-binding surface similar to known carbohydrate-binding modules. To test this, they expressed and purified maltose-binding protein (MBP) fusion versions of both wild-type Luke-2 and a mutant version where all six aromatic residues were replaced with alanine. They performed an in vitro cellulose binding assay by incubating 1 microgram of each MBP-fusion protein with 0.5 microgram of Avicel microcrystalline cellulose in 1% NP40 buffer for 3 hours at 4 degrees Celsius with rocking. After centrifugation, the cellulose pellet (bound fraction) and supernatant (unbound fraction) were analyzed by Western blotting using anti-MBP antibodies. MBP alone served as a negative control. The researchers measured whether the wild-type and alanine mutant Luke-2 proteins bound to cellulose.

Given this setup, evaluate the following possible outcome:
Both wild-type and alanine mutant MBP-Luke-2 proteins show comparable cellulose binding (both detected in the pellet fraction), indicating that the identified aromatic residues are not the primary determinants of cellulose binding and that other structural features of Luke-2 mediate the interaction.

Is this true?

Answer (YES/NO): NO